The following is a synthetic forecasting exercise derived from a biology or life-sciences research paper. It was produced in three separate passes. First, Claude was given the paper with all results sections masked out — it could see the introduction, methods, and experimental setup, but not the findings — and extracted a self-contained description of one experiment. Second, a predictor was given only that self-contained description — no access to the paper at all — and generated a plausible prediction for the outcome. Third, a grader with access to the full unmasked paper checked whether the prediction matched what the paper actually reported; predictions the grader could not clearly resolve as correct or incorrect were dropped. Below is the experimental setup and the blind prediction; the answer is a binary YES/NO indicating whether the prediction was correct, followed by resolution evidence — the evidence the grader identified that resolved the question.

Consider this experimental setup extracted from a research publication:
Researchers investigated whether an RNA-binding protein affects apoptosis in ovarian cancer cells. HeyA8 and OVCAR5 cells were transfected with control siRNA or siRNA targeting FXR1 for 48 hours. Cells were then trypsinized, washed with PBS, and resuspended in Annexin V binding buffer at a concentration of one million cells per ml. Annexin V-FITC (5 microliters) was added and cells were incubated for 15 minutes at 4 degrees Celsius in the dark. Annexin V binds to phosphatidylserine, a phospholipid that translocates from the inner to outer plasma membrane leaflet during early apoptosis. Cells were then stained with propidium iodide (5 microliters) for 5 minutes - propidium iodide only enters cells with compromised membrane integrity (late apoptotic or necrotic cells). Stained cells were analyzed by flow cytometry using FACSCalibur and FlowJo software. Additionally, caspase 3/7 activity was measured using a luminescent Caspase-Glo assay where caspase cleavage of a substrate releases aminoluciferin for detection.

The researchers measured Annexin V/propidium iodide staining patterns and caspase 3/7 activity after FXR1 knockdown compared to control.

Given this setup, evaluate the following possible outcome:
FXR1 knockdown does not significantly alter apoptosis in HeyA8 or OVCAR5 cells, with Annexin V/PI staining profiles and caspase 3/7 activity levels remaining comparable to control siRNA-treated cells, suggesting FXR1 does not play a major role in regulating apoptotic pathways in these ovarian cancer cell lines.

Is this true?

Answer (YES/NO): NO